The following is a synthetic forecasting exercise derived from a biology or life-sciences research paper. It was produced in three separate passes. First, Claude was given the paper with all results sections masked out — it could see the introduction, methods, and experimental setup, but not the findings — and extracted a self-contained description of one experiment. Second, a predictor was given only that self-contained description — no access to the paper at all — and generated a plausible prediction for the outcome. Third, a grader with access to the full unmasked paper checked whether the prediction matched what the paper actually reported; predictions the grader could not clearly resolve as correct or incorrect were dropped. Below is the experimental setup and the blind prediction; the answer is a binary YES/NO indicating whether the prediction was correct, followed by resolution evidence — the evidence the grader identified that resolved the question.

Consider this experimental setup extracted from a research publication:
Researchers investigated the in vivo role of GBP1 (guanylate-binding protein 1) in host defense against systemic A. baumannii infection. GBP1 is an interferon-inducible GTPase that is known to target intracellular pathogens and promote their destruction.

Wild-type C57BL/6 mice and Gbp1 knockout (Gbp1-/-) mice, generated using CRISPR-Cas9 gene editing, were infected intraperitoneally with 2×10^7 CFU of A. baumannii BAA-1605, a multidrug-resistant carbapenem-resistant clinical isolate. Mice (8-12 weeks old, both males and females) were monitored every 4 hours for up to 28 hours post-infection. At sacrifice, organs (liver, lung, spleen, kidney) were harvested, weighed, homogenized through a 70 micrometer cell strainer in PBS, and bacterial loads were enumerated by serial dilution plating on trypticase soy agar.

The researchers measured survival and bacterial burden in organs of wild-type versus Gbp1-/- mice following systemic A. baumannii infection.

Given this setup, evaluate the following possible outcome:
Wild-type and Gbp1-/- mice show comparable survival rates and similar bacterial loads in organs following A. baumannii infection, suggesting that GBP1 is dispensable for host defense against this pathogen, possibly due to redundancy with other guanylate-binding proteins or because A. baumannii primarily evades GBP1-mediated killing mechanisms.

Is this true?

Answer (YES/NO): NO